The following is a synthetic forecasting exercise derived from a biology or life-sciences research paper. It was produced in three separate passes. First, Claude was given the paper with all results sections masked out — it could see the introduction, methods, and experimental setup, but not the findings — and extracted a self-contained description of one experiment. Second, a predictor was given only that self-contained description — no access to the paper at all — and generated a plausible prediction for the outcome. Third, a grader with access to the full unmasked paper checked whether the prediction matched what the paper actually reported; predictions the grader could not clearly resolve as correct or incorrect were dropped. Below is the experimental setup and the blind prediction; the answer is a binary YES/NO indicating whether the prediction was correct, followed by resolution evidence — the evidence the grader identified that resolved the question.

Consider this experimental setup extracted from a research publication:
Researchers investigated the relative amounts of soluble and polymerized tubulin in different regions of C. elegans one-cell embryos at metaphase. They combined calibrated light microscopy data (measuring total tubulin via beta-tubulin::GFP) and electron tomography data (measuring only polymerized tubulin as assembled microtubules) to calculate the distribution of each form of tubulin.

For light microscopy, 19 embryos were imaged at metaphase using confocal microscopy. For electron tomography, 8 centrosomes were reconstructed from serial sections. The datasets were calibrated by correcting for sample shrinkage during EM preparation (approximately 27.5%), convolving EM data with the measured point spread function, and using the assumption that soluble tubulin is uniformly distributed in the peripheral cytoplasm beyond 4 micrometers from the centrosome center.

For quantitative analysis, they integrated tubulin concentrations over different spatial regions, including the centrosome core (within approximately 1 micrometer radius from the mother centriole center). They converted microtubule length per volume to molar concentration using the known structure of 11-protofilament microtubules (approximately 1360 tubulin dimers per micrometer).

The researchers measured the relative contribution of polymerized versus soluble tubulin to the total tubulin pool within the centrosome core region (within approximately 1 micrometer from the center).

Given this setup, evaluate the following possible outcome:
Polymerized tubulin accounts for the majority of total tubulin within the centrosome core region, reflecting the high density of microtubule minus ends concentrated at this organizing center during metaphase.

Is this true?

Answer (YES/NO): NO